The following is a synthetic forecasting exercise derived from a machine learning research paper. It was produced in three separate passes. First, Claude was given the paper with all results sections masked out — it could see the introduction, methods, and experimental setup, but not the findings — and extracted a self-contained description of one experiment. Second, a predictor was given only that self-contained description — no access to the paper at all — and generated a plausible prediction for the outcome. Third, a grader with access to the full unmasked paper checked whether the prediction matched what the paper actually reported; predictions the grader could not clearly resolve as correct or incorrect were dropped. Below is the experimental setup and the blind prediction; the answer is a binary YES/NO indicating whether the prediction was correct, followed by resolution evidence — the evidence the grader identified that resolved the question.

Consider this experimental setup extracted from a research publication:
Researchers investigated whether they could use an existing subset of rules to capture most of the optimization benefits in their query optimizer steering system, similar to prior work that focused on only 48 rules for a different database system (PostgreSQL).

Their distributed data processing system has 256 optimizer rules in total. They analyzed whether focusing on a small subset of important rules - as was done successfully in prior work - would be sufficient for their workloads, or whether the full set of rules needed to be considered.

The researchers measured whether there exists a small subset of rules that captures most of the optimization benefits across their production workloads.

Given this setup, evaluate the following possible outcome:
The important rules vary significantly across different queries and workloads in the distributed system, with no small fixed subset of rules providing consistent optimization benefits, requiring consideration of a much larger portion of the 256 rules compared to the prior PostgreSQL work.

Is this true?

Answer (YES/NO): YES